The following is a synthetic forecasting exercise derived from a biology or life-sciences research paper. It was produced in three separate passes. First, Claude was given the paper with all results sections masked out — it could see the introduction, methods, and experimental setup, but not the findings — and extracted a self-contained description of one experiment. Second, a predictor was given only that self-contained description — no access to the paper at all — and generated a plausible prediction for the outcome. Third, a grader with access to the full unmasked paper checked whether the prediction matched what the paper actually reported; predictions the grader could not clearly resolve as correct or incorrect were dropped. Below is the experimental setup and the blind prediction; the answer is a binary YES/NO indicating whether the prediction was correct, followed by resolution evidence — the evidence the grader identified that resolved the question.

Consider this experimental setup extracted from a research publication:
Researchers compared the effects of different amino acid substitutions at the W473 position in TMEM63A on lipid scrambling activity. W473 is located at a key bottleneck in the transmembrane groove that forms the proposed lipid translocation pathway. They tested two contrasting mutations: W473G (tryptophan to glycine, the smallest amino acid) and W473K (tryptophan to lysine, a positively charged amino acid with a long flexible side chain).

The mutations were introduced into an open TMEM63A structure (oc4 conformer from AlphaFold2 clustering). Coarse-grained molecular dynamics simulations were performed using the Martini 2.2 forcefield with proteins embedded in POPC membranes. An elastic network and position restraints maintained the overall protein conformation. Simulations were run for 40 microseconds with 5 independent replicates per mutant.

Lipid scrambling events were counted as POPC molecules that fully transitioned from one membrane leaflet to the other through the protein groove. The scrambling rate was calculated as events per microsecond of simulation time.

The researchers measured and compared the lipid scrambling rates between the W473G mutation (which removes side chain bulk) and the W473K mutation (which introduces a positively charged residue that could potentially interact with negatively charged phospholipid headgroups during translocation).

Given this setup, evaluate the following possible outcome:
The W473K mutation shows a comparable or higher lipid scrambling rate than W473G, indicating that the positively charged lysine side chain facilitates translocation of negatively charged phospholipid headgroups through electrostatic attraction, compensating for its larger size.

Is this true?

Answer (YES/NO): NO